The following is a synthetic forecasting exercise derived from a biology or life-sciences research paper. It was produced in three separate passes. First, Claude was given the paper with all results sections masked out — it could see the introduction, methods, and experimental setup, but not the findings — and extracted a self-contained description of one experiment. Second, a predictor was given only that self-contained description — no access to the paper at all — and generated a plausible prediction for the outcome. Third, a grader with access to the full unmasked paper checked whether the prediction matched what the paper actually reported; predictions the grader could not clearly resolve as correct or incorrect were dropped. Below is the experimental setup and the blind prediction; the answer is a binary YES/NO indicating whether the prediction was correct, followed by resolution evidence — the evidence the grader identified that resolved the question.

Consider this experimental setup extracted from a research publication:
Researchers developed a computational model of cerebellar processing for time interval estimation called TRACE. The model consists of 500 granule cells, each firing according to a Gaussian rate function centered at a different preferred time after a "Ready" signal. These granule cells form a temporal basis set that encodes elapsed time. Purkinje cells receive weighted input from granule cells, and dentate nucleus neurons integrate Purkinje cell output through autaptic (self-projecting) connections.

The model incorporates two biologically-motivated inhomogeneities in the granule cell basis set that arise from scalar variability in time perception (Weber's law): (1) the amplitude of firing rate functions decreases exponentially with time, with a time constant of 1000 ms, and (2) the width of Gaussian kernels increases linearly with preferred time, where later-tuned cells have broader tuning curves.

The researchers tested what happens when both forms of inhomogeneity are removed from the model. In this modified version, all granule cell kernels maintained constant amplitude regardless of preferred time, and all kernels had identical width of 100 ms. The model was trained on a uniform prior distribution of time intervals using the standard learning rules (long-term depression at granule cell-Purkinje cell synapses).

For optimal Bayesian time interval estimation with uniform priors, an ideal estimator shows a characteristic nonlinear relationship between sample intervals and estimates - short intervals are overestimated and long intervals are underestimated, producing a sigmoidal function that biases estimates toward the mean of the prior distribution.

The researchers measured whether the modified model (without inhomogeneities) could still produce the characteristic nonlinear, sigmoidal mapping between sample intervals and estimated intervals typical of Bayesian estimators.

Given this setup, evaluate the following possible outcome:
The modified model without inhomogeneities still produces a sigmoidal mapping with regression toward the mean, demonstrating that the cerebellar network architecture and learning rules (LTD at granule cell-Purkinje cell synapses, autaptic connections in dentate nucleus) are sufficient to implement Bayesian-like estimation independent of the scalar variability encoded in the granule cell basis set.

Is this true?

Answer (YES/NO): NO